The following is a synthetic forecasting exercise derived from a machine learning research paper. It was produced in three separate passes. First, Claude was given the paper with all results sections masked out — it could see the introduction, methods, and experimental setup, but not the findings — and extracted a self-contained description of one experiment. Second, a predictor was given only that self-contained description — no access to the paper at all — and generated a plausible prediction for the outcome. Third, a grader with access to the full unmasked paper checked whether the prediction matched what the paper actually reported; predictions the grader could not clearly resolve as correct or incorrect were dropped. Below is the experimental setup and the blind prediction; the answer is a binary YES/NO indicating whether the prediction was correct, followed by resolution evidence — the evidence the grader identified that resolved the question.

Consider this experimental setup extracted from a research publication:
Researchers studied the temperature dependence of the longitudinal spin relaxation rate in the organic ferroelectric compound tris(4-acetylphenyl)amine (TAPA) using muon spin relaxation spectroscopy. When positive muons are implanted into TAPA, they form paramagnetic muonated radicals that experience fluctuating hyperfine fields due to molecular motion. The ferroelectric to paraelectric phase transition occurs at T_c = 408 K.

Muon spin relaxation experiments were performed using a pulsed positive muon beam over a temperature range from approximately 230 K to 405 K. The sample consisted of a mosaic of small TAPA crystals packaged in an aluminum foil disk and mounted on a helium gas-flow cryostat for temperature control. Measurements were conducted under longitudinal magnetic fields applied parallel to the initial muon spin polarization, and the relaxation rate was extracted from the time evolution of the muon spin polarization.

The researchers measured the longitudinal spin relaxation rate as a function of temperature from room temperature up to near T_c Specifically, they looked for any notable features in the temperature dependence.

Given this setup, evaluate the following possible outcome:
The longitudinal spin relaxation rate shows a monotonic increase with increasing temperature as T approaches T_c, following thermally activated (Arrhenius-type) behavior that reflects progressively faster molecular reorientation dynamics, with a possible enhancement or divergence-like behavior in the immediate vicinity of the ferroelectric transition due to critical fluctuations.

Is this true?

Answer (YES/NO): NO